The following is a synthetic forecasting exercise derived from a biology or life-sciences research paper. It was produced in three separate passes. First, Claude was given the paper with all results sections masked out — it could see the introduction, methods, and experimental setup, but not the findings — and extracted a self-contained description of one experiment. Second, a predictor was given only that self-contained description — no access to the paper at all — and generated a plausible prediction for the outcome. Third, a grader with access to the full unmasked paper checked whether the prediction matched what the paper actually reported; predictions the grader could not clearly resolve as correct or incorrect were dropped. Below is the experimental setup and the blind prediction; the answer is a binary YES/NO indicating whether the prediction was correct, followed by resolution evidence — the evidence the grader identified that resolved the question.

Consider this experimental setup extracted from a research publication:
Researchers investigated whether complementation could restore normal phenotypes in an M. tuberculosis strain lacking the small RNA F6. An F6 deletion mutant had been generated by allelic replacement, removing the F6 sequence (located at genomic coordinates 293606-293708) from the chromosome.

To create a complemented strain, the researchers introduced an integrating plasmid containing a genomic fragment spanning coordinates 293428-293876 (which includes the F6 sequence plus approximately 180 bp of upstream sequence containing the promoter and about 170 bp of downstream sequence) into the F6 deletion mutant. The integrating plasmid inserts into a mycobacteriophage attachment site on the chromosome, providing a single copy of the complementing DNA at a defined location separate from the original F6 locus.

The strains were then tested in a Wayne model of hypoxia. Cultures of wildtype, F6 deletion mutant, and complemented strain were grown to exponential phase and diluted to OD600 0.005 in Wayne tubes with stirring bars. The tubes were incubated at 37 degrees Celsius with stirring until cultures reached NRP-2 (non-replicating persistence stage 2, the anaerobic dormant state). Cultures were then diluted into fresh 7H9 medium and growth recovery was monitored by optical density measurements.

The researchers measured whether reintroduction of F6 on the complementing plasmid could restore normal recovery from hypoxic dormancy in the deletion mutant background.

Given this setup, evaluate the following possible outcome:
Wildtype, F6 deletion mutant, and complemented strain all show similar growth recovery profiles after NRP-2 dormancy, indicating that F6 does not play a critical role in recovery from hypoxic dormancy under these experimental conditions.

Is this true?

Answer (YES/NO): NO